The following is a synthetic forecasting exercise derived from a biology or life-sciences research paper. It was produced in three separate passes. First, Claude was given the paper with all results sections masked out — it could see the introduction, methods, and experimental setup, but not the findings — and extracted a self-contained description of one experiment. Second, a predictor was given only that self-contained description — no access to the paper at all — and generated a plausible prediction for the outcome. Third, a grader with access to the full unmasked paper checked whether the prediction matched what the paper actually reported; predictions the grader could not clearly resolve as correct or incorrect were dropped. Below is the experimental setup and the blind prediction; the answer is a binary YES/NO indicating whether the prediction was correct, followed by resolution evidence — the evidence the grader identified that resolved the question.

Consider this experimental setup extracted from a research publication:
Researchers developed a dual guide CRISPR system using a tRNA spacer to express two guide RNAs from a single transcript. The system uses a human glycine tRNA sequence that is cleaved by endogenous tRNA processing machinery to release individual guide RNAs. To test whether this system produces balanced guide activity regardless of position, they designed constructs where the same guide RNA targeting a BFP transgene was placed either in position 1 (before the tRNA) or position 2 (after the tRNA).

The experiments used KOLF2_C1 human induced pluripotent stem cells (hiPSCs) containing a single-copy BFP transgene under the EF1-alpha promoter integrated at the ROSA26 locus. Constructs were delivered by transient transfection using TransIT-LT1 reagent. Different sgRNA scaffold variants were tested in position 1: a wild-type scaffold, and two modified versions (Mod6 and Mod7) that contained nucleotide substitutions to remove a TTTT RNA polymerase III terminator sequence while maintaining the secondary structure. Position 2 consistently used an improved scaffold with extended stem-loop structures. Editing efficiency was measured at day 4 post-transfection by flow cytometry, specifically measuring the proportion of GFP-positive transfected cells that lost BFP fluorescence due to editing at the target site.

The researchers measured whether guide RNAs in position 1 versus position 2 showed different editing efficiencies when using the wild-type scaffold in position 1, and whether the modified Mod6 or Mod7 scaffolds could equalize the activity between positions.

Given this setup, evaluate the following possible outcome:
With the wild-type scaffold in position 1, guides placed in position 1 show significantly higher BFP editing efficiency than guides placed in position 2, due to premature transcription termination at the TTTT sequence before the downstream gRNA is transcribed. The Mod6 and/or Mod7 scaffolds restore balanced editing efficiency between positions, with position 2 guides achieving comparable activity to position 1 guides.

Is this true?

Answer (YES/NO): NO